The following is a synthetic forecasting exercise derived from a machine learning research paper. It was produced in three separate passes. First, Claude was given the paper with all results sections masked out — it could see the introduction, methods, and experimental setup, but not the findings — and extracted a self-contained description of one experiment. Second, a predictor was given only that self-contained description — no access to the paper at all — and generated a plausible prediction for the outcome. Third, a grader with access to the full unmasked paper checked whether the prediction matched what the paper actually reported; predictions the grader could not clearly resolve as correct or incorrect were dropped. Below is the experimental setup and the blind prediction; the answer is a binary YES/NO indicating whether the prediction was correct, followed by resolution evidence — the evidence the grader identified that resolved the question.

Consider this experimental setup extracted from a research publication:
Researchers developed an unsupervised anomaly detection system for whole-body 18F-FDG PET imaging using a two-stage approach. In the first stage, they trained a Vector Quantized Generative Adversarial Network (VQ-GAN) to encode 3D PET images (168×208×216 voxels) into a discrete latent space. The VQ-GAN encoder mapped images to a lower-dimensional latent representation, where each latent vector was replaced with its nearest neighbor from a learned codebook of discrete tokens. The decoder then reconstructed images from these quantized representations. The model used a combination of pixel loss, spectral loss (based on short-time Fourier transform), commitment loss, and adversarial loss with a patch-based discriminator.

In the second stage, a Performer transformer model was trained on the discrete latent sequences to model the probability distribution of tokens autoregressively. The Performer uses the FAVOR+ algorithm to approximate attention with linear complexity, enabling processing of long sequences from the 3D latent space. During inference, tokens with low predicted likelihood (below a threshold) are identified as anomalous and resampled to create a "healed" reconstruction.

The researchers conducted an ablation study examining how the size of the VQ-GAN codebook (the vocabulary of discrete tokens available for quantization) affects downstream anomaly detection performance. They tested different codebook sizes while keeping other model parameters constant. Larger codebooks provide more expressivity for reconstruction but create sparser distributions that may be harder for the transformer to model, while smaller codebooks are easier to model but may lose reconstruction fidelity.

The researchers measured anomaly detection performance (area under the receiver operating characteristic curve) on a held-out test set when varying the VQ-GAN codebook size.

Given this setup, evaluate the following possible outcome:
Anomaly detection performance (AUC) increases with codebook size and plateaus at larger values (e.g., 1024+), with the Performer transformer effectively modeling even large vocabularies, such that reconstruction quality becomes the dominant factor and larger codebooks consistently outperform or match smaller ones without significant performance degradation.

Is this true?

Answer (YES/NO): NO